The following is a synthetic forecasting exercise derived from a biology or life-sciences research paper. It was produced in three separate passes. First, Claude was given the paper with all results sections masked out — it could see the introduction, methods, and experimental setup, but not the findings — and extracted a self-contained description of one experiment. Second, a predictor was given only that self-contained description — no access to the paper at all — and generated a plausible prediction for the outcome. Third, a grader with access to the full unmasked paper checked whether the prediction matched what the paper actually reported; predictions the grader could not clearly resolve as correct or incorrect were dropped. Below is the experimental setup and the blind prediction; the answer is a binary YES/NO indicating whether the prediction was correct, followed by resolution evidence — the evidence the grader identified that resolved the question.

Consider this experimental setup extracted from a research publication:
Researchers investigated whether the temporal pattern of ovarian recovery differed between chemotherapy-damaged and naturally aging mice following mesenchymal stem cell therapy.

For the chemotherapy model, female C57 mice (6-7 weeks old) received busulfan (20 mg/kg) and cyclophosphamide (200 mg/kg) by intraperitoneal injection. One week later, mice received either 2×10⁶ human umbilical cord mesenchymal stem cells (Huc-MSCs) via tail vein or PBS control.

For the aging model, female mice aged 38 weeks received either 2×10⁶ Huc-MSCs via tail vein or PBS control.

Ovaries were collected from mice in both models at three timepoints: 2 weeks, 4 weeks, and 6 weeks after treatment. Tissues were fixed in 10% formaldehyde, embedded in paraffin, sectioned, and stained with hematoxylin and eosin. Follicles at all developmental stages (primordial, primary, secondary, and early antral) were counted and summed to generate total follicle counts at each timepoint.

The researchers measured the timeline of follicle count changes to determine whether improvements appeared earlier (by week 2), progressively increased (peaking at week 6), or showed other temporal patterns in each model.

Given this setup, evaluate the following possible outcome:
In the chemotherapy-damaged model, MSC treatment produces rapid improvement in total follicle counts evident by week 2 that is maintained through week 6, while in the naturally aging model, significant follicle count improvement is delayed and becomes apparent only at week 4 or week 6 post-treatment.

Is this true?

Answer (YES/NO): NO